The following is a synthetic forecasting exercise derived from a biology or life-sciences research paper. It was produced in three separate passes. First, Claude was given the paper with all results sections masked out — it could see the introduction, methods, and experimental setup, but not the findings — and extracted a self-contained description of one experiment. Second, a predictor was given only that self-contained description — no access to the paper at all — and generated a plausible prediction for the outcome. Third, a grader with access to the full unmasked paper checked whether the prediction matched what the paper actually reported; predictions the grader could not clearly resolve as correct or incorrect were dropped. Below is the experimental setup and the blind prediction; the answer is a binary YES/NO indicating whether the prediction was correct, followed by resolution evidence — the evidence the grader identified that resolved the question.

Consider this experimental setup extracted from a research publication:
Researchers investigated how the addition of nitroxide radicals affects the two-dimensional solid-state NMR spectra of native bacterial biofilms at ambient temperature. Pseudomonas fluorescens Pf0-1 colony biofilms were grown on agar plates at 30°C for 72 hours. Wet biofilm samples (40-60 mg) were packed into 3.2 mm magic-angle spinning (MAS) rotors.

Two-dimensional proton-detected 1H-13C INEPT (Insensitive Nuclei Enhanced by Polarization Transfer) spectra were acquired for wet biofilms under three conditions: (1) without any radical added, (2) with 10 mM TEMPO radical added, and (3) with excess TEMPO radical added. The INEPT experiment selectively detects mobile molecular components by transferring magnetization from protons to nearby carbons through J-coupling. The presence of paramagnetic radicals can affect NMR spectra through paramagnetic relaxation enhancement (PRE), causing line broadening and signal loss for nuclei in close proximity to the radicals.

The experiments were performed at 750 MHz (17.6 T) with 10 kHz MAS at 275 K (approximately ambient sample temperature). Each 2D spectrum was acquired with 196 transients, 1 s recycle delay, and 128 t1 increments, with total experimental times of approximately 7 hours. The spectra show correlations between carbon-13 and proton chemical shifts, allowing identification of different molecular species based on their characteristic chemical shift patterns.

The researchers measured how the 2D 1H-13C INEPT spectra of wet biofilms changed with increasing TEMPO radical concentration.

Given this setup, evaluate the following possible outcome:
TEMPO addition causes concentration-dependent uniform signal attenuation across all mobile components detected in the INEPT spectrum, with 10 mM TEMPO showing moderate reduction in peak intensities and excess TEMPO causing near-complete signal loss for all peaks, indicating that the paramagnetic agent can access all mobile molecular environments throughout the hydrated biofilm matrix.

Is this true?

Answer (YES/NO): NO